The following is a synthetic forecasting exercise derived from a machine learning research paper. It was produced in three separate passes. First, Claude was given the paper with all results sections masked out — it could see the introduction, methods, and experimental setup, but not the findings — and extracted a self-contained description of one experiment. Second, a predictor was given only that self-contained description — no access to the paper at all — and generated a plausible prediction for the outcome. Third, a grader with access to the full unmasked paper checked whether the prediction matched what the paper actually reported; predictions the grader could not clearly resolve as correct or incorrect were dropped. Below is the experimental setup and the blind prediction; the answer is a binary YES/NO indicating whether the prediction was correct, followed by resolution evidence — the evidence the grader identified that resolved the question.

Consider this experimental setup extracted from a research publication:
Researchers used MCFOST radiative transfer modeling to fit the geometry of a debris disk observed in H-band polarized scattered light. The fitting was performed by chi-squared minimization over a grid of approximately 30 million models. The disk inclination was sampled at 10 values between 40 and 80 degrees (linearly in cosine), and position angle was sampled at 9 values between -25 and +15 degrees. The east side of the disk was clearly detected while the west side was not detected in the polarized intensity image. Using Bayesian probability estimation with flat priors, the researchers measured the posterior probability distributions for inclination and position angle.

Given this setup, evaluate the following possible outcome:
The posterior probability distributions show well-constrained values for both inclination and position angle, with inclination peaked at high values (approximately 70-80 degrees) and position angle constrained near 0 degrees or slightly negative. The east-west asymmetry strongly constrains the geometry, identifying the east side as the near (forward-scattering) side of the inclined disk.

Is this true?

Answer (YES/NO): NO